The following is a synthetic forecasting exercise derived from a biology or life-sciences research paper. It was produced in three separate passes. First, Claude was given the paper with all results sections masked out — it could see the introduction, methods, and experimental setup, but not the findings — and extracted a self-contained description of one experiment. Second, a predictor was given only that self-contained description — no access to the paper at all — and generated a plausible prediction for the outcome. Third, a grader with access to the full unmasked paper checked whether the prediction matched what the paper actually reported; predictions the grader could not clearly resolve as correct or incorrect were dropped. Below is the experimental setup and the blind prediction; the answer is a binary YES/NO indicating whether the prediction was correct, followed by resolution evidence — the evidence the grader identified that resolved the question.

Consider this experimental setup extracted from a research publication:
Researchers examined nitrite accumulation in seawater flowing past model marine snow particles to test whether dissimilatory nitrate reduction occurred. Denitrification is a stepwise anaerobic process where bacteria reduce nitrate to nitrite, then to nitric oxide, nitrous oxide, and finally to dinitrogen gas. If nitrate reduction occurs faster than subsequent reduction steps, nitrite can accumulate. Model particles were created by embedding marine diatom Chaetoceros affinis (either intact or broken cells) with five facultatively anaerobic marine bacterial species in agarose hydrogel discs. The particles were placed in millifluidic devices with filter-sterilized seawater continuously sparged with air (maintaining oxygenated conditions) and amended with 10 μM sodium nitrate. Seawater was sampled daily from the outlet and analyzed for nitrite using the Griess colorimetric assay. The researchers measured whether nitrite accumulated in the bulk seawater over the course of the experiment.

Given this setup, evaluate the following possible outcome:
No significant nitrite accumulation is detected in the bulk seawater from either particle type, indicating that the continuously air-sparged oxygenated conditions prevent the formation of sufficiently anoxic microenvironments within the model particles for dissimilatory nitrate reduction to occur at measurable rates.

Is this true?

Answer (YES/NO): NO